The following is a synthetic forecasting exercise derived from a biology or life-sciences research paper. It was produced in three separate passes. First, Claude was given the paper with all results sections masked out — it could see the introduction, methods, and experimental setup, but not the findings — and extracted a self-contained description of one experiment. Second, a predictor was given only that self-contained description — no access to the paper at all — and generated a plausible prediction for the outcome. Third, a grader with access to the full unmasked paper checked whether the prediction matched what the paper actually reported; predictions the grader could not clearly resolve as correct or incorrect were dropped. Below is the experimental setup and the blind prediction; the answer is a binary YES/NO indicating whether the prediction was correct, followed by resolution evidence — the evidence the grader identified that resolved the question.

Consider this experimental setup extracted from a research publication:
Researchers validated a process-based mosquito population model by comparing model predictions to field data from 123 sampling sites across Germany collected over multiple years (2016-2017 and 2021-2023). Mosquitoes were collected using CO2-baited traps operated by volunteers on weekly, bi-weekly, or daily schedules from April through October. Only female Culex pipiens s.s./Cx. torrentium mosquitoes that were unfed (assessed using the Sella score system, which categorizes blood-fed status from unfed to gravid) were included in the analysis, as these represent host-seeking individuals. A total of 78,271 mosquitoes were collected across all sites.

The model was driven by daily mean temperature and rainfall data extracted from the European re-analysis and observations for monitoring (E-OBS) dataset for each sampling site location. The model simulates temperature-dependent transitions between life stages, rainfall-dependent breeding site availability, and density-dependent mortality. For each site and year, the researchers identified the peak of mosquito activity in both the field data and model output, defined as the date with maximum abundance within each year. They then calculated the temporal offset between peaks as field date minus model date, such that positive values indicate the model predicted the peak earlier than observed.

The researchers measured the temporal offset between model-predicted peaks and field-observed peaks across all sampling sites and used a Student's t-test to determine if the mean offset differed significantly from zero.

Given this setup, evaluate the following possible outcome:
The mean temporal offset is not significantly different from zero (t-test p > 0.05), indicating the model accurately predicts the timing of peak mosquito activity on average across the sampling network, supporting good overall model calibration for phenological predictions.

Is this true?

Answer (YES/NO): YES